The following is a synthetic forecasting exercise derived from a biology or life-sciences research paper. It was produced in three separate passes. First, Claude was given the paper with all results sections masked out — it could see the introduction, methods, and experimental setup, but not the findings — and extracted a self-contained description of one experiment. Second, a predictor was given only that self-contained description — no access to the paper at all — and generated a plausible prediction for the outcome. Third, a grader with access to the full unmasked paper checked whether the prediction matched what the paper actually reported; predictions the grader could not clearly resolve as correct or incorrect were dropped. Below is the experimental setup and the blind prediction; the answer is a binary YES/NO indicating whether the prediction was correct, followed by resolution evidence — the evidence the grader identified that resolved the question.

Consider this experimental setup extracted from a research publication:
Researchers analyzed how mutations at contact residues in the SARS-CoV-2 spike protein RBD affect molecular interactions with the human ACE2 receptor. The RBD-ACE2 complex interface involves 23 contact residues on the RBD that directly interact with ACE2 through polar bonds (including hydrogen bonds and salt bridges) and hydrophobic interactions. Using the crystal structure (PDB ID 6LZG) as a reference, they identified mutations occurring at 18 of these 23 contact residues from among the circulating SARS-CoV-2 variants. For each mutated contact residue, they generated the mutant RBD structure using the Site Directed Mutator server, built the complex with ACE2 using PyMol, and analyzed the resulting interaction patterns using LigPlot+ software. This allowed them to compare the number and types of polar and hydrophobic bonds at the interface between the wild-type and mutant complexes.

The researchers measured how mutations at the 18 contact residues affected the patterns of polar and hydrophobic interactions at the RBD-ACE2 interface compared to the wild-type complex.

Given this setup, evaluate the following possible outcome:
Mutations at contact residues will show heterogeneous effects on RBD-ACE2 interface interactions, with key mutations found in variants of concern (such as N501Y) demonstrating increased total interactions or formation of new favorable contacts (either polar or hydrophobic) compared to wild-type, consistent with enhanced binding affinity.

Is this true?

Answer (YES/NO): NO